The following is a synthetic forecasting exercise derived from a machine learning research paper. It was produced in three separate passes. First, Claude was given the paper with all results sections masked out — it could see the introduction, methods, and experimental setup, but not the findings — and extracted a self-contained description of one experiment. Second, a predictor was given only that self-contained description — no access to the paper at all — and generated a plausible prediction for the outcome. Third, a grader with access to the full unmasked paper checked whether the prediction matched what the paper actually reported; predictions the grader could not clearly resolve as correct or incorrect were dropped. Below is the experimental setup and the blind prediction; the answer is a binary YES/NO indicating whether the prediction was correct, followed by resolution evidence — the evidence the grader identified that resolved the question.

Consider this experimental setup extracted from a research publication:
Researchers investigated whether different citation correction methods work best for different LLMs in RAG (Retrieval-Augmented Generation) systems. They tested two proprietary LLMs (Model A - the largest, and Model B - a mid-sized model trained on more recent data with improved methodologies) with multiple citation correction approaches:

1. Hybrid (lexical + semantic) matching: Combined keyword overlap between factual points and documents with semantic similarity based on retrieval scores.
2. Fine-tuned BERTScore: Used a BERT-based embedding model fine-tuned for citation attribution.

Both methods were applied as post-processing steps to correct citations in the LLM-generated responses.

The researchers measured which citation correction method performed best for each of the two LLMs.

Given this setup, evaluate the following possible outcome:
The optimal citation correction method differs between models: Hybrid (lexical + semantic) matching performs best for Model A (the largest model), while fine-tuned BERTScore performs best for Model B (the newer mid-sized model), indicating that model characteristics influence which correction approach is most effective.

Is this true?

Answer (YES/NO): YES